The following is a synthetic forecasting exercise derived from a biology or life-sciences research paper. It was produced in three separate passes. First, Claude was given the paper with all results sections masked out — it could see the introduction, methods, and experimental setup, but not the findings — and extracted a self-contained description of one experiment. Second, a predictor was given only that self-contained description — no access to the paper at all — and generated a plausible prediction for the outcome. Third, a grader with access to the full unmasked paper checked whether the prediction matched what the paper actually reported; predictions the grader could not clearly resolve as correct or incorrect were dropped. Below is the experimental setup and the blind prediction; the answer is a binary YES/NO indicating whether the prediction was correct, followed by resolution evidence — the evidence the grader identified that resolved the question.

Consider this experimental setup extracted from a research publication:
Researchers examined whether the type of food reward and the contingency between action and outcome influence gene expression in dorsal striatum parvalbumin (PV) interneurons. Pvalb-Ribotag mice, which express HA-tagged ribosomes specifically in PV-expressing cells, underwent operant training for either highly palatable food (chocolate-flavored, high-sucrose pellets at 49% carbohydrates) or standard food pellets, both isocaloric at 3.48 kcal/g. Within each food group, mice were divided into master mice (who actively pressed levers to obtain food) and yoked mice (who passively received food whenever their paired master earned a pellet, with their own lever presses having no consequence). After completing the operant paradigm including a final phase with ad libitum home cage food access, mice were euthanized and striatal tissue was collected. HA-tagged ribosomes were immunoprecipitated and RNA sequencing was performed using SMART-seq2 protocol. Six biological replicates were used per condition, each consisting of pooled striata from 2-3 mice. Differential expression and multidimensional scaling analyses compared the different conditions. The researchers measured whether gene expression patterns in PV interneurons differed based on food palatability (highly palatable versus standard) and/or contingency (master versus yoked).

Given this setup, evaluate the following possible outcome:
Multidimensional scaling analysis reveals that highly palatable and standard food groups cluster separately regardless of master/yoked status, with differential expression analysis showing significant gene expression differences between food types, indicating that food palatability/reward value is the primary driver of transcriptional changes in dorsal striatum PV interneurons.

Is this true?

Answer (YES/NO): NO